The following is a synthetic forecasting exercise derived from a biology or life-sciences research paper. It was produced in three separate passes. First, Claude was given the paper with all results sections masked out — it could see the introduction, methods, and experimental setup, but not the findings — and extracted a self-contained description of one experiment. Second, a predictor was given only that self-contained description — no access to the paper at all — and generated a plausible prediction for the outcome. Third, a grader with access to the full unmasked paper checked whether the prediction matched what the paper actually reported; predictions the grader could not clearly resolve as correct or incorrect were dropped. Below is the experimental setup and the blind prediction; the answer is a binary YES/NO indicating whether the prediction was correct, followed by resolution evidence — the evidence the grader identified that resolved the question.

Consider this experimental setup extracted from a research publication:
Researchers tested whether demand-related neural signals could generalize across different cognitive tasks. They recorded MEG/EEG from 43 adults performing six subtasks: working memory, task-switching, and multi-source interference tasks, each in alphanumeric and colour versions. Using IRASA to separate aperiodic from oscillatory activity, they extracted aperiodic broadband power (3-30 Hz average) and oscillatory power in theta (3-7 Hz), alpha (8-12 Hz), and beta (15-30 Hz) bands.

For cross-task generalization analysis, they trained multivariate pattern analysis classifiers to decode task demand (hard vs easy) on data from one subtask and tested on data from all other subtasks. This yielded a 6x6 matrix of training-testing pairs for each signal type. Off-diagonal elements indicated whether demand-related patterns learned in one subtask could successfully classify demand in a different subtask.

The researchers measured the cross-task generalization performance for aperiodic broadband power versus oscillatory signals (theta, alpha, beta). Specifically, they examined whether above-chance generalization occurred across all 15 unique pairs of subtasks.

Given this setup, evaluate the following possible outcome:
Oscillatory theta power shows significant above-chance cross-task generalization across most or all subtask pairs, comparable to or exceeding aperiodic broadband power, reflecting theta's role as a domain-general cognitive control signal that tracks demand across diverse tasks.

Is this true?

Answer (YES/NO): NO